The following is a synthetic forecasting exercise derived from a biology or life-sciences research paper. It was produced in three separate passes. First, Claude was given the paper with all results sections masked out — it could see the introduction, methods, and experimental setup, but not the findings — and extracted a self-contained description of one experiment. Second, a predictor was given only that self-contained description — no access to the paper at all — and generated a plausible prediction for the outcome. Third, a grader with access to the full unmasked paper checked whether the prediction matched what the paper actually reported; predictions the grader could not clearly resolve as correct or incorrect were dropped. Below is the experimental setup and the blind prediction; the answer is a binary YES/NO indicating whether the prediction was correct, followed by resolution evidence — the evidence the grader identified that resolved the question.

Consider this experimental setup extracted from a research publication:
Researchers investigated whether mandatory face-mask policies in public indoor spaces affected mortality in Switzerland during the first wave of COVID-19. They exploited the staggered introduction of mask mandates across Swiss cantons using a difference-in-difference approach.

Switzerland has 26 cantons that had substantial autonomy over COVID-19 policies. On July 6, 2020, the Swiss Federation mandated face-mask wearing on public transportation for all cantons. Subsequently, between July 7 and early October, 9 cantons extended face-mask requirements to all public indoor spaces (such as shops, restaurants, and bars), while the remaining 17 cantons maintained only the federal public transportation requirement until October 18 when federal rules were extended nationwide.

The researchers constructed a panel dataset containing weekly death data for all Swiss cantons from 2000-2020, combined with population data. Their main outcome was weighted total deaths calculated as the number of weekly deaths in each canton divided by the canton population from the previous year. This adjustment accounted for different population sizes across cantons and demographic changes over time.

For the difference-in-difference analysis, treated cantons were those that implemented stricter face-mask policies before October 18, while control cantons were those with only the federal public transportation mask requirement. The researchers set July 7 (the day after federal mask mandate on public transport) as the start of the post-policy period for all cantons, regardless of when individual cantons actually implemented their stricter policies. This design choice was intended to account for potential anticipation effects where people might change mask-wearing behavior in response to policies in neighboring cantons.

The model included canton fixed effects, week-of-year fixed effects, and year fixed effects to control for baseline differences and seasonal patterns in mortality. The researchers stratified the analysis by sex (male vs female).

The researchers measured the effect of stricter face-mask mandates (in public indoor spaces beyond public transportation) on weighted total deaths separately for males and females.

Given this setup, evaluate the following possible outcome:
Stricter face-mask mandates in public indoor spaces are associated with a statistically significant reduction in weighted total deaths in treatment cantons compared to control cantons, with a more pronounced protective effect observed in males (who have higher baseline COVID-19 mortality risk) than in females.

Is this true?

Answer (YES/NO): NO